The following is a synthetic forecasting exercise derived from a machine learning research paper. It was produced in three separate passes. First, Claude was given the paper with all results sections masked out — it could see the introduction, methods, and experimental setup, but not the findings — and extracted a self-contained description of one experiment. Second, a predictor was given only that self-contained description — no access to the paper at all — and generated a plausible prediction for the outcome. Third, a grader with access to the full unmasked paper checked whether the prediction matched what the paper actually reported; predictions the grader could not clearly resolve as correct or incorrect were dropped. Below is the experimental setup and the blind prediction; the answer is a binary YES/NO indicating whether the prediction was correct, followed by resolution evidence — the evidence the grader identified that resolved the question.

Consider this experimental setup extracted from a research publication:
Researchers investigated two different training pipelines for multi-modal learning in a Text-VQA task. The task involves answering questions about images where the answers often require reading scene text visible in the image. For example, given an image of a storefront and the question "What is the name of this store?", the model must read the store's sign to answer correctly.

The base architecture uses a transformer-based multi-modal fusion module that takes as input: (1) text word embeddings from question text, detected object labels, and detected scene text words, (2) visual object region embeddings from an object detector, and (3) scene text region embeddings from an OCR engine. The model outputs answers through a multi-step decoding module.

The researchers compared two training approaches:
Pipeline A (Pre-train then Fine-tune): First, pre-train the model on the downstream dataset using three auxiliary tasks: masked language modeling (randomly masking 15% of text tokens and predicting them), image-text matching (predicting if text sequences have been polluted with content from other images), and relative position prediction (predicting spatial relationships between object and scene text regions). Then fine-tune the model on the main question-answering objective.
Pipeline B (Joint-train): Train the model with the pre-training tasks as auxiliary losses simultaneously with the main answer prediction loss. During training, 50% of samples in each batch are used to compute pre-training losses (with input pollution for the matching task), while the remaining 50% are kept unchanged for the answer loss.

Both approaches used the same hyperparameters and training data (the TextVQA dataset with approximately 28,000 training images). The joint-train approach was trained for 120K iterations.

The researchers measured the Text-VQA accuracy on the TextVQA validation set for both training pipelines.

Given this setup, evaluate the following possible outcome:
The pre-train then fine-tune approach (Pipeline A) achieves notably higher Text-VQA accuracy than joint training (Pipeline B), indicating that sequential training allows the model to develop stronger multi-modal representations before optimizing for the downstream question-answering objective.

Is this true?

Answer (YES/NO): NO